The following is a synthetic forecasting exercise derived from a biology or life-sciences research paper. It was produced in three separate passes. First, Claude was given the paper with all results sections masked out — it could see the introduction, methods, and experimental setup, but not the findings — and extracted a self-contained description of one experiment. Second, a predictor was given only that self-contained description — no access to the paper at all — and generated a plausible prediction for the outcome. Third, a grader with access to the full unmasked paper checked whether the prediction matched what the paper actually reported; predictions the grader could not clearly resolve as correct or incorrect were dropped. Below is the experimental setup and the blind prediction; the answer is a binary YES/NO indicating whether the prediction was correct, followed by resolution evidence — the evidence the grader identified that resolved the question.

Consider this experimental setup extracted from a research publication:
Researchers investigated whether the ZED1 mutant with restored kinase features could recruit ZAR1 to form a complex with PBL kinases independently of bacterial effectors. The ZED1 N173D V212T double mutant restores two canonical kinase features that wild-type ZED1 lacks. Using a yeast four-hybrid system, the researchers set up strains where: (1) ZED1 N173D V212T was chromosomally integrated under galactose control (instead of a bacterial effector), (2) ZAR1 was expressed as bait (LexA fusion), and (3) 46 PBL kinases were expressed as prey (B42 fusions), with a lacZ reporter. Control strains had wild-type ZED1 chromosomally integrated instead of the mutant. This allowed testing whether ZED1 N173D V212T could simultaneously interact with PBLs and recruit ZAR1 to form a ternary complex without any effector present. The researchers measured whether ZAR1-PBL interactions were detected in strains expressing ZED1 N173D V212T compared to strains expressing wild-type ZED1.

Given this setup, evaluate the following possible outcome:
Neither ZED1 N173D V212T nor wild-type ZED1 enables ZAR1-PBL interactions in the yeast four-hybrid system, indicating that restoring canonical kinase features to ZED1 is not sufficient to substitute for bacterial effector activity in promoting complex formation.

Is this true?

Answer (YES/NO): NO